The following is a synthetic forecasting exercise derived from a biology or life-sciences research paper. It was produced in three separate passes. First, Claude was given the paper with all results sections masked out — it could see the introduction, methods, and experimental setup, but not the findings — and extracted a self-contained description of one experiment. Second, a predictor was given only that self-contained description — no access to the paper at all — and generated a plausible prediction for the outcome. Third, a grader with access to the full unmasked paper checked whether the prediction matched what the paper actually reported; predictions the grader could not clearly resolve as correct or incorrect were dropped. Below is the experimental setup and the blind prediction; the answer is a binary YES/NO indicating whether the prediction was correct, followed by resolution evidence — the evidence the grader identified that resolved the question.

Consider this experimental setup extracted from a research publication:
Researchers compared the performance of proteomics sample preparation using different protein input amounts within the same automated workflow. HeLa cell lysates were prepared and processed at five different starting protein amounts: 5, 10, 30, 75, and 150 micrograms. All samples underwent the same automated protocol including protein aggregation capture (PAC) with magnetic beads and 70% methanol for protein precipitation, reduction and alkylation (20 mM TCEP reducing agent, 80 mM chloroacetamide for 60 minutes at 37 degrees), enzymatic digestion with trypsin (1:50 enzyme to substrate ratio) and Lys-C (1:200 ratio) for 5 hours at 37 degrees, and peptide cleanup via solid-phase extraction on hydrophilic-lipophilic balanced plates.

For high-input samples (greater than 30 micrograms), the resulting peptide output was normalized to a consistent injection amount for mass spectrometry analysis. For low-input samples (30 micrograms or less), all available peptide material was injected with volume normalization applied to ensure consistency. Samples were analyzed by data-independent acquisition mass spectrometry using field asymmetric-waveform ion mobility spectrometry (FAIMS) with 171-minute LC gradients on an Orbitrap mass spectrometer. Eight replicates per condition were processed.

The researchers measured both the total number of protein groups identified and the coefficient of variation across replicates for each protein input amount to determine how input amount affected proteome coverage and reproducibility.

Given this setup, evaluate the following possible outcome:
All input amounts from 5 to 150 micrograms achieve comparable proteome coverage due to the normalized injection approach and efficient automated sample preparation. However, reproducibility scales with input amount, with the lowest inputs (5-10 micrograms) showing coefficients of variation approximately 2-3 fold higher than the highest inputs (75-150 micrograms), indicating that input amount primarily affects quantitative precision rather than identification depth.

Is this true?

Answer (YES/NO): NO